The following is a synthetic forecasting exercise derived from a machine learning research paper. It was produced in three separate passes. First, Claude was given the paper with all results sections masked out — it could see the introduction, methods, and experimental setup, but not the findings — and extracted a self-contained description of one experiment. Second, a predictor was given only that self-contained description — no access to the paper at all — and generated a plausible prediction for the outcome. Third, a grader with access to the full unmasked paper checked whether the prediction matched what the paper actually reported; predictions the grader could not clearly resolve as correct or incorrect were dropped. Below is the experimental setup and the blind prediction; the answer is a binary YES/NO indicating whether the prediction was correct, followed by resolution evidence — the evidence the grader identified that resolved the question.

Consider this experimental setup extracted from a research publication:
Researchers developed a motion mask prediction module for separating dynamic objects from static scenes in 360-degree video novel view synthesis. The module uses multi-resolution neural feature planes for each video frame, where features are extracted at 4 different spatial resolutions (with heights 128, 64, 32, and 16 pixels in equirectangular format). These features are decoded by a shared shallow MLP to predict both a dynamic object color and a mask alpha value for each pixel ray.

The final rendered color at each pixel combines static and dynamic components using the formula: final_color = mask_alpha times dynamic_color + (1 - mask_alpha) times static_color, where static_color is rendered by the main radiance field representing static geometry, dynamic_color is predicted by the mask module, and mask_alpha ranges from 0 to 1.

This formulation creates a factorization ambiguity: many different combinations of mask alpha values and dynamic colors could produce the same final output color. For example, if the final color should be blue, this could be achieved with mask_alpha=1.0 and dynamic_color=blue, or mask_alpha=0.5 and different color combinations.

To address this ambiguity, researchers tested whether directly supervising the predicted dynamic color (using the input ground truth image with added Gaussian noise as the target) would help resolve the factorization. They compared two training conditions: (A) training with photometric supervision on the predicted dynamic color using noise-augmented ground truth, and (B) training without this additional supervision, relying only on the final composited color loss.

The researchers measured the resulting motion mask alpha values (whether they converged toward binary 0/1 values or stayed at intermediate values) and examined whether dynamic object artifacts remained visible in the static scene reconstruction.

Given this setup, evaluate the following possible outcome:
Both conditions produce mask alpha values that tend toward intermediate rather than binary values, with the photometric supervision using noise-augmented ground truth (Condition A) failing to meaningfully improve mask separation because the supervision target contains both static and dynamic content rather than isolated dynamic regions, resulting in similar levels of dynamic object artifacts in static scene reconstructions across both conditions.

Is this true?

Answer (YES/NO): NO